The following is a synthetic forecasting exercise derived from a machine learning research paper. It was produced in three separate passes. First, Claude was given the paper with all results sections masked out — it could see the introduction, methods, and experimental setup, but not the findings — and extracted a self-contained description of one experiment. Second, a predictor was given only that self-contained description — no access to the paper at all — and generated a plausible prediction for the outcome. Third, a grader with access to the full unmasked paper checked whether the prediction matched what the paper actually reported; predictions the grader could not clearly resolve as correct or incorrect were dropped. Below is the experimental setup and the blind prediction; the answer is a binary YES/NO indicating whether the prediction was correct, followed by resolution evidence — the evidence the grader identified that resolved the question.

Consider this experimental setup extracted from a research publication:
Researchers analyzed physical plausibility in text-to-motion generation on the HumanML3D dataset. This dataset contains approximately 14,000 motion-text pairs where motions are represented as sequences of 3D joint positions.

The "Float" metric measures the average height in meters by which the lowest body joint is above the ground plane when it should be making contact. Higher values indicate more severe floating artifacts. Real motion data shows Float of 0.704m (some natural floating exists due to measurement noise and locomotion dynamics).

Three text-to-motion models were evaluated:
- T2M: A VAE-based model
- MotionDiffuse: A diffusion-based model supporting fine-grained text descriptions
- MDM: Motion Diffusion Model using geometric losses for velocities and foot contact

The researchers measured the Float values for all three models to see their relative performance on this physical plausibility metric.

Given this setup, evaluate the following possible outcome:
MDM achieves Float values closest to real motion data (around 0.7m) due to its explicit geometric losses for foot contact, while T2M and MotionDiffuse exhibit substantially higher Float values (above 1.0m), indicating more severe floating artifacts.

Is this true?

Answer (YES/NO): NO